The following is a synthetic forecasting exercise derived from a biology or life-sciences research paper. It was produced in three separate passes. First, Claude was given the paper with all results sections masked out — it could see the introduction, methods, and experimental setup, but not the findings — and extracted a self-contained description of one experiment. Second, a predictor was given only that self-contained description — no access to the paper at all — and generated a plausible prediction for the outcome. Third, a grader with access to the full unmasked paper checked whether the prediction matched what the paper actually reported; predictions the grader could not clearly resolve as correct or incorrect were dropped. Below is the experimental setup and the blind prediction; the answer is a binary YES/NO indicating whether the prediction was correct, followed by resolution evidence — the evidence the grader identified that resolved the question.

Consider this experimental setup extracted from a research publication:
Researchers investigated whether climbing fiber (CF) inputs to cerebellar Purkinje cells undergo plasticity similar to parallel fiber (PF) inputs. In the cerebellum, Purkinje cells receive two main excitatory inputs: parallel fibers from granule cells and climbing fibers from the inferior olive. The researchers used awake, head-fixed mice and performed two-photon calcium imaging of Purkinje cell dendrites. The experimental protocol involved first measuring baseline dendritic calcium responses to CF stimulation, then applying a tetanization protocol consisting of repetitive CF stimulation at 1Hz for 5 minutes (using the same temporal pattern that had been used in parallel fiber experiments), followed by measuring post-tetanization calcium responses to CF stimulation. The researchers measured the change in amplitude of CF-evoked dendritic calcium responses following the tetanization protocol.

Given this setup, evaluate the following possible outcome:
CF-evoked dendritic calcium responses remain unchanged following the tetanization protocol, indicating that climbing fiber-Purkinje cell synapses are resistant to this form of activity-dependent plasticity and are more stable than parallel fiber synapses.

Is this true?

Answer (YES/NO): NO